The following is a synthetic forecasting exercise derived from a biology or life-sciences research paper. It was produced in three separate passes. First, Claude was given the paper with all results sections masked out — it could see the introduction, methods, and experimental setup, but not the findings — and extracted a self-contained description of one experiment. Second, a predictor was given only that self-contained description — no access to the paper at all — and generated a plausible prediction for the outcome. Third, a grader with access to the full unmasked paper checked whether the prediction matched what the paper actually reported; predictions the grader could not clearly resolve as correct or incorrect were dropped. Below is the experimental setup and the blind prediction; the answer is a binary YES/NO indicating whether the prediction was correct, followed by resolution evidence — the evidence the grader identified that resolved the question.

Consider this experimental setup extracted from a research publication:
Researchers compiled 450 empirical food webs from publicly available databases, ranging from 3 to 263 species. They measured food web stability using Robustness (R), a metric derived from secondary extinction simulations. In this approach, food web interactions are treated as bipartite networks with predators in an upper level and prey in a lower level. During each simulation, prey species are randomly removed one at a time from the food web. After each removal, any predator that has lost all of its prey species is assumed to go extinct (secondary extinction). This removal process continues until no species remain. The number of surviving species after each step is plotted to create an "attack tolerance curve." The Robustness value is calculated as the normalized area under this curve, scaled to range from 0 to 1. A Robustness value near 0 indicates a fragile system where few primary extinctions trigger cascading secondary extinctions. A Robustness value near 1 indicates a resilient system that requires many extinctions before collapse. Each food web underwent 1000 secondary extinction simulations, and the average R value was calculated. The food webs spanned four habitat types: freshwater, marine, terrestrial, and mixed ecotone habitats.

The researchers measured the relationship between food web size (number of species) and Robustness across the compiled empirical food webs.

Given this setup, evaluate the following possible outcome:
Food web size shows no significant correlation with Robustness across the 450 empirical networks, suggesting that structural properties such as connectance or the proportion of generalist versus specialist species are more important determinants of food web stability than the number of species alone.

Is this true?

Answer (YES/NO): NO